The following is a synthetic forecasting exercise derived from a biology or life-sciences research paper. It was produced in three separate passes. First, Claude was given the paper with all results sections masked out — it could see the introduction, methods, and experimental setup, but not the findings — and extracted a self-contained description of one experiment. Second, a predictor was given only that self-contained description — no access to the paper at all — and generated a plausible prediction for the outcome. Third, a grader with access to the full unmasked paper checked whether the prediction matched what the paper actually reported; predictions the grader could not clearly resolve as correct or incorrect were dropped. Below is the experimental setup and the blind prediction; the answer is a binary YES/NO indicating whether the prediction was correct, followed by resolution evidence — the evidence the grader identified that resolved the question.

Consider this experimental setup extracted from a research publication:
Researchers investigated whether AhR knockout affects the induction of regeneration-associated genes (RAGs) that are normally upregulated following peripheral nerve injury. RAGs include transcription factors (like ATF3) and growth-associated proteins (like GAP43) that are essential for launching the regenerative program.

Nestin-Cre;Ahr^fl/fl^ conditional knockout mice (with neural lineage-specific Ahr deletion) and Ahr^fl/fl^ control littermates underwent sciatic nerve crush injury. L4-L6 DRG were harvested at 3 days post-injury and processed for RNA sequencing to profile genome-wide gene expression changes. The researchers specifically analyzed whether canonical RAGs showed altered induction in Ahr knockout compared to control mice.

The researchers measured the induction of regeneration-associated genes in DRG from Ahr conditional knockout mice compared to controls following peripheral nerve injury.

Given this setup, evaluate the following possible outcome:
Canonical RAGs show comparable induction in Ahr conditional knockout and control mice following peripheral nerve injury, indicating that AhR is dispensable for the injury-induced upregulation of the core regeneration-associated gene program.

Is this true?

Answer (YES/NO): YES